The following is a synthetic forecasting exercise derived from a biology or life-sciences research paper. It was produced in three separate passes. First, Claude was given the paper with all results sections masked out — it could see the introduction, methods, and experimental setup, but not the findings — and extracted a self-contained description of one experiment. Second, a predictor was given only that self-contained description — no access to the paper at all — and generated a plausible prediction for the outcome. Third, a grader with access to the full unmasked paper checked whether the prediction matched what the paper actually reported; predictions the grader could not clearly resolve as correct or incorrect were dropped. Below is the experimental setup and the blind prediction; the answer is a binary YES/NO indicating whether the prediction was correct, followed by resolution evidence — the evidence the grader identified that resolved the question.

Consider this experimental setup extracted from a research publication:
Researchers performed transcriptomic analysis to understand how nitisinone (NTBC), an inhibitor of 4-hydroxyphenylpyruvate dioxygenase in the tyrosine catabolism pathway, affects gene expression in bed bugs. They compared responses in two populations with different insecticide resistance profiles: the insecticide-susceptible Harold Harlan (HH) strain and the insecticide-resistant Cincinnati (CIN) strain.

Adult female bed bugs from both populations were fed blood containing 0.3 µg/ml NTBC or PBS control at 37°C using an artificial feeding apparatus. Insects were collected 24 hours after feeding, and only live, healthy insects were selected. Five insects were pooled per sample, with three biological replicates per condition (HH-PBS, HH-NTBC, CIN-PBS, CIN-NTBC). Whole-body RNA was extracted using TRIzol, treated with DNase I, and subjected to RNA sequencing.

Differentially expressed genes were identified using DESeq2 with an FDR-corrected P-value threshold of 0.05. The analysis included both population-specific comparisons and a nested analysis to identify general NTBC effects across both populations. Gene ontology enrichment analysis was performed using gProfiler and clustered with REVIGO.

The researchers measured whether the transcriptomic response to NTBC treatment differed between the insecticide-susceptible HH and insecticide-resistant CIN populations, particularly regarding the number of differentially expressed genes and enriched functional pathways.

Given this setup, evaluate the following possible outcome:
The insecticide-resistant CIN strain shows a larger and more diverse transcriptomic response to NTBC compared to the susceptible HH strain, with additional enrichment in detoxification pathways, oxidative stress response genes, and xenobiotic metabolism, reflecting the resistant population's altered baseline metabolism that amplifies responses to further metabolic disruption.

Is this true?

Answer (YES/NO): NO